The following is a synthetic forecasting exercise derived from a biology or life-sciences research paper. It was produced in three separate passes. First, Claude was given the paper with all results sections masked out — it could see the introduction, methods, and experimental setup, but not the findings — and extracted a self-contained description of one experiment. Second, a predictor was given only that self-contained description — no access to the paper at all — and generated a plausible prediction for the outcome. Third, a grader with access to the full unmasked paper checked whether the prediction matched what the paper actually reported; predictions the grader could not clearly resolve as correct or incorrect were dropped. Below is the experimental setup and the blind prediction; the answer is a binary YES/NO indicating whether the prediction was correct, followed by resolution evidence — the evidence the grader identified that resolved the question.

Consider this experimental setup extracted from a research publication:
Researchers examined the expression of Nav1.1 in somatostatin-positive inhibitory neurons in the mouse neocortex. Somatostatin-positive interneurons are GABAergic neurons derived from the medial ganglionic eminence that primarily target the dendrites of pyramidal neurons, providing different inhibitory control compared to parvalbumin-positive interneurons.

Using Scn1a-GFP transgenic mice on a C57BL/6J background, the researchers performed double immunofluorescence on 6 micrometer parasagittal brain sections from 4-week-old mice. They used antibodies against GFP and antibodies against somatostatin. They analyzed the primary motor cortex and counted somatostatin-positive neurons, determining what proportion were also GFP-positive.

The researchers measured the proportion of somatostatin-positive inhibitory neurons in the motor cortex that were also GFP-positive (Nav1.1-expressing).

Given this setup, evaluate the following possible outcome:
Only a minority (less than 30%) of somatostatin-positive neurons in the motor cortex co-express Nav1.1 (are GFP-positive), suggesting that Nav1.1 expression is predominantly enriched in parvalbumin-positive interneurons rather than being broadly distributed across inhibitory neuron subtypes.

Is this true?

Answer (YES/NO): NO